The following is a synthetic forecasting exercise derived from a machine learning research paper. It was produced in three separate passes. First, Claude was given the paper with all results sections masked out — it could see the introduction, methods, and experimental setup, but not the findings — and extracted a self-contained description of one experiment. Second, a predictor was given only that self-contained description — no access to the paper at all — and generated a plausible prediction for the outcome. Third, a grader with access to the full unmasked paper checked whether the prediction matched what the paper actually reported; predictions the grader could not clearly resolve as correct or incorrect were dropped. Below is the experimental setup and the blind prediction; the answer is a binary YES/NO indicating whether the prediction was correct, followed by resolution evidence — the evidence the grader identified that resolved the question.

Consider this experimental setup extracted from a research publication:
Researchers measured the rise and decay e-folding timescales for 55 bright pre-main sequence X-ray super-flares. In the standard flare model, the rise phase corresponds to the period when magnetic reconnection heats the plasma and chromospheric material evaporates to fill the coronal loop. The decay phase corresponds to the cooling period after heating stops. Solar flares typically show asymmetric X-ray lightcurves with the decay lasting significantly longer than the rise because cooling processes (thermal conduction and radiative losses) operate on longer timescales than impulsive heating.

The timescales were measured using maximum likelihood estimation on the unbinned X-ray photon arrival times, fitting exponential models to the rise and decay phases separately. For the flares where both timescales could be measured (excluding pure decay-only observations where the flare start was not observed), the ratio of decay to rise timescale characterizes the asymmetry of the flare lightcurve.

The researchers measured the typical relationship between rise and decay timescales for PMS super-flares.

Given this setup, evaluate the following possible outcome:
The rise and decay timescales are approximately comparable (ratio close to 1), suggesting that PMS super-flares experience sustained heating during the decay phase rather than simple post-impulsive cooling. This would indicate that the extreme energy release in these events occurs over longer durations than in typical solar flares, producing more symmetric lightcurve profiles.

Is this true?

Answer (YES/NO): NO